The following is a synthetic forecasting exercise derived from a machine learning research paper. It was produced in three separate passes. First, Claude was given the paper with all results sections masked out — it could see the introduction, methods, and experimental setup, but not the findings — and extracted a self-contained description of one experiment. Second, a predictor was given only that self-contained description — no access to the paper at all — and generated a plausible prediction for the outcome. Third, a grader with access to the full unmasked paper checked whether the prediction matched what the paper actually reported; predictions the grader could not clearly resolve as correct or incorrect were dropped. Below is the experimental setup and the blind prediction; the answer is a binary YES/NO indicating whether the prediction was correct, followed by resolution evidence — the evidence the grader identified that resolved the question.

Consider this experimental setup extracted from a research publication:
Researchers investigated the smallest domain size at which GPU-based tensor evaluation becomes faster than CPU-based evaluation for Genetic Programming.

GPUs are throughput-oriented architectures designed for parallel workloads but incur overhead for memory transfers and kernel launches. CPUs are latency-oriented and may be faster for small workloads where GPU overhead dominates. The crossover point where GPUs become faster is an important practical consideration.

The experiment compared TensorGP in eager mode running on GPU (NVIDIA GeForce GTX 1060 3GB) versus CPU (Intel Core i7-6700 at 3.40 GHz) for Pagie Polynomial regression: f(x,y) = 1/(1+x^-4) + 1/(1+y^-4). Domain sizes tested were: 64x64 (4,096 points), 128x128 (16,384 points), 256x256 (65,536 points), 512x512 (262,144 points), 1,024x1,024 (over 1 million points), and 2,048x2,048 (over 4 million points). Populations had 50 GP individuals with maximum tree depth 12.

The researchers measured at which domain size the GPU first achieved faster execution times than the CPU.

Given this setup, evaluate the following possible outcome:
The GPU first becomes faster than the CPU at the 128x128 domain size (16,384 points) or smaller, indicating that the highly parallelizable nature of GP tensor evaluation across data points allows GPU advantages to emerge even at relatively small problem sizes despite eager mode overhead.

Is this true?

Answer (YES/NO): YES